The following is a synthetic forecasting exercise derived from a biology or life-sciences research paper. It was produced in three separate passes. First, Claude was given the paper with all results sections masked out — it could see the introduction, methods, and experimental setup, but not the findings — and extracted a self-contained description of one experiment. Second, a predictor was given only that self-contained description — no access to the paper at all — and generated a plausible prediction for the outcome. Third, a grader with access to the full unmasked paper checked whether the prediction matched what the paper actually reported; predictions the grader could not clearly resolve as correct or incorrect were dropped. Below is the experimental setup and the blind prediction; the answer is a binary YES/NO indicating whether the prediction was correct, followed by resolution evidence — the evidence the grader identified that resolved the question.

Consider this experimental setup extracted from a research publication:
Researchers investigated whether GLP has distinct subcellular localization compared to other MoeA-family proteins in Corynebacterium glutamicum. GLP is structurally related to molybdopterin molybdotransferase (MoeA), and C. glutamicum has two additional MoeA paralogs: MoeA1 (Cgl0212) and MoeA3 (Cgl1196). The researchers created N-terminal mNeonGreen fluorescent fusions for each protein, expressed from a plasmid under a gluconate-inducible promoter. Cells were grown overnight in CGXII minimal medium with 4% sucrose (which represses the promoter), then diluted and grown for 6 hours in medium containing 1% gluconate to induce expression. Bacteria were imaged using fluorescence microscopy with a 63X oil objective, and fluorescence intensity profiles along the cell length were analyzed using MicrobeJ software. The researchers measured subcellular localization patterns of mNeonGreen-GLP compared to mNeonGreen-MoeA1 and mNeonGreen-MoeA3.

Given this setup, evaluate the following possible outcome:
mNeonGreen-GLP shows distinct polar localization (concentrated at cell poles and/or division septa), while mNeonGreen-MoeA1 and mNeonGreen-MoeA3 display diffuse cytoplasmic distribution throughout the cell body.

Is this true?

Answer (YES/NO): NO